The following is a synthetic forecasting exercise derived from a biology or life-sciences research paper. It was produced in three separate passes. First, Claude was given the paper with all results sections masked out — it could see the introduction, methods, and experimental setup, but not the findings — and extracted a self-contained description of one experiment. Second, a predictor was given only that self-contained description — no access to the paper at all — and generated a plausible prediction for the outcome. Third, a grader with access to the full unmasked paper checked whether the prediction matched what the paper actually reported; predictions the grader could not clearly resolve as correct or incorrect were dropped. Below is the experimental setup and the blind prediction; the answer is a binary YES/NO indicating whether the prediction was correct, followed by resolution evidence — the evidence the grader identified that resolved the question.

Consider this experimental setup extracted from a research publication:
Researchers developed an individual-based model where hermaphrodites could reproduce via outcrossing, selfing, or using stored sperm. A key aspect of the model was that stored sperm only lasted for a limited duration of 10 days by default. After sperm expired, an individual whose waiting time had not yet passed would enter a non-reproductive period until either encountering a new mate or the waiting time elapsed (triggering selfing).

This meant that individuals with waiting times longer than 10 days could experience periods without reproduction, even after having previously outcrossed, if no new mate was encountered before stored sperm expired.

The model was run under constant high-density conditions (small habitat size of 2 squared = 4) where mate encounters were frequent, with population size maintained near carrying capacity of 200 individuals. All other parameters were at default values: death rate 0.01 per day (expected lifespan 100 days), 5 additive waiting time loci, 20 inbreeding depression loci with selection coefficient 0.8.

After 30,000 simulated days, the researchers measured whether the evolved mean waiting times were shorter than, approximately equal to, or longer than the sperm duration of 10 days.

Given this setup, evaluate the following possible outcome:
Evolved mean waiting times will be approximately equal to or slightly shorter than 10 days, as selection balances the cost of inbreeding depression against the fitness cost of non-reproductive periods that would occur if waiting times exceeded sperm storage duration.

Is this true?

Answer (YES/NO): NO